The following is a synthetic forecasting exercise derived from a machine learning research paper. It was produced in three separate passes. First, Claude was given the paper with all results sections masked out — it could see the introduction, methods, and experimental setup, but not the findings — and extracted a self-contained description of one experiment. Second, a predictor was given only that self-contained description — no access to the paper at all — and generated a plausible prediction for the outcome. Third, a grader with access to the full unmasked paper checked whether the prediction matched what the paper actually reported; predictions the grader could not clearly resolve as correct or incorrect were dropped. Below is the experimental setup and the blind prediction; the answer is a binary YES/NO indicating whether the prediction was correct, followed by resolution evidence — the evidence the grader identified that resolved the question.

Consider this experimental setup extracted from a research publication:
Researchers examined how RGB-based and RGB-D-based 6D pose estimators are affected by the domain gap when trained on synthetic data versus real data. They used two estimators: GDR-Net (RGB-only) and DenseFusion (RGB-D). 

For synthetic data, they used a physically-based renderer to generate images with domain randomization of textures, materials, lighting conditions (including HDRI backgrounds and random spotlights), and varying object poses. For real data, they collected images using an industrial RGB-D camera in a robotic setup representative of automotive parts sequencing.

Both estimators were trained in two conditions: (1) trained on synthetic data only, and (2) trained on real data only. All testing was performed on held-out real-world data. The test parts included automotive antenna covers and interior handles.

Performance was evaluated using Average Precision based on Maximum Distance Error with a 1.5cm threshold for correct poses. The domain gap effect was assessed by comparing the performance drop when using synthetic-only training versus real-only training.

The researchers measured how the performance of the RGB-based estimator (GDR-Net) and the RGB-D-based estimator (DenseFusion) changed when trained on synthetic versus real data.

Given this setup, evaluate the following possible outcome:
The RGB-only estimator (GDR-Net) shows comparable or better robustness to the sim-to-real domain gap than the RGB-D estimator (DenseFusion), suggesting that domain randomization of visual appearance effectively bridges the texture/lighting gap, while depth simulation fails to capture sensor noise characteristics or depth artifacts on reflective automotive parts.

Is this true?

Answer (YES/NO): NO